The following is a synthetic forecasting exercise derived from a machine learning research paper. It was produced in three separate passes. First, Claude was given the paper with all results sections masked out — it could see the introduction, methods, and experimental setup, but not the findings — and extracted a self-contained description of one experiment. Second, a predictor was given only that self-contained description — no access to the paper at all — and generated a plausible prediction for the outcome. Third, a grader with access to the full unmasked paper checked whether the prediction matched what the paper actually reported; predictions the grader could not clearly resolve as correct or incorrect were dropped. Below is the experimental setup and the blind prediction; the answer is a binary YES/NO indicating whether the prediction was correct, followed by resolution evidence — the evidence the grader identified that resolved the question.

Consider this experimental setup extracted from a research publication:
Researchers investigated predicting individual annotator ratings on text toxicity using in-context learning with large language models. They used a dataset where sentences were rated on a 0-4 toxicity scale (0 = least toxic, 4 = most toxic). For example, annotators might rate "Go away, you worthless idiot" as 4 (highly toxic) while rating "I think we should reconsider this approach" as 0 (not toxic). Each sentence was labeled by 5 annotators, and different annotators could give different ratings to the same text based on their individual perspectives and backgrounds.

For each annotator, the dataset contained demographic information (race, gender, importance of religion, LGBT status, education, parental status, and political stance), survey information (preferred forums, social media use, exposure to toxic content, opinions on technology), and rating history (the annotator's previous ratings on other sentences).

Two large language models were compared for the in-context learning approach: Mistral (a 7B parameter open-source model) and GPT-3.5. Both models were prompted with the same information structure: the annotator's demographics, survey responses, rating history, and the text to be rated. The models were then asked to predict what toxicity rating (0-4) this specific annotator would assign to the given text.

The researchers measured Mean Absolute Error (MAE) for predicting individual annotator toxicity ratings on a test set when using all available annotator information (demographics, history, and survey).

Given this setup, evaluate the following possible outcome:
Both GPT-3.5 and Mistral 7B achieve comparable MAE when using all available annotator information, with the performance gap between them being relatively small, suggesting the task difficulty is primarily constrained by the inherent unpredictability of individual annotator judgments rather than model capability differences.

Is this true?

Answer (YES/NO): YES